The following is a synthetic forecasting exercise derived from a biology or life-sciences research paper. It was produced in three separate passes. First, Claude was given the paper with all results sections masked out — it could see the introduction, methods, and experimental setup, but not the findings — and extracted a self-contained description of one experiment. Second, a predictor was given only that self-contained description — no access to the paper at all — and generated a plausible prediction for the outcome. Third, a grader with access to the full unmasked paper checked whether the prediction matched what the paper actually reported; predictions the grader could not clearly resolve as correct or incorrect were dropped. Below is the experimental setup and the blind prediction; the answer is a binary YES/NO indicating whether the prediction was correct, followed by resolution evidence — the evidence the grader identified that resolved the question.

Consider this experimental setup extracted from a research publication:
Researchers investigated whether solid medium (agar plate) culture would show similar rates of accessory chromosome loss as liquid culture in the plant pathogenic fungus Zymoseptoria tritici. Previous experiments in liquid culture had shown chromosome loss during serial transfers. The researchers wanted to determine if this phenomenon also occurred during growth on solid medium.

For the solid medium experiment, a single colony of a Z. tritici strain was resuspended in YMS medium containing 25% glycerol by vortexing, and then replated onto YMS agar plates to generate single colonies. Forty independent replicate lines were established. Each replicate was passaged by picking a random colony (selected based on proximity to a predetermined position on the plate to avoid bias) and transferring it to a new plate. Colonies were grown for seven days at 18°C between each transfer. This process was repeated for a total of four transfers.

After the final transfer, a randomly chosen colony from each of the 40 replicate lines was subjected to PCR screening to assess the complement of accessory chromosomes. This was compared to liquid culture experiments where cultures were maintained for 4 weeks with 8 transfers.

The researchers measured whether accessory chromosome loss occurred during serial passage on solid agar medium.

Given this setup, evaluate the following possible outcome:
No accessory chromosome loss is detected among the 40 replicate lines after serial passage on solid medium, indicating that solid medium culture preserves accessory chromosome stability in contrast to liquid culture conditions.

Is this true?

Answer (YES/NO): NO